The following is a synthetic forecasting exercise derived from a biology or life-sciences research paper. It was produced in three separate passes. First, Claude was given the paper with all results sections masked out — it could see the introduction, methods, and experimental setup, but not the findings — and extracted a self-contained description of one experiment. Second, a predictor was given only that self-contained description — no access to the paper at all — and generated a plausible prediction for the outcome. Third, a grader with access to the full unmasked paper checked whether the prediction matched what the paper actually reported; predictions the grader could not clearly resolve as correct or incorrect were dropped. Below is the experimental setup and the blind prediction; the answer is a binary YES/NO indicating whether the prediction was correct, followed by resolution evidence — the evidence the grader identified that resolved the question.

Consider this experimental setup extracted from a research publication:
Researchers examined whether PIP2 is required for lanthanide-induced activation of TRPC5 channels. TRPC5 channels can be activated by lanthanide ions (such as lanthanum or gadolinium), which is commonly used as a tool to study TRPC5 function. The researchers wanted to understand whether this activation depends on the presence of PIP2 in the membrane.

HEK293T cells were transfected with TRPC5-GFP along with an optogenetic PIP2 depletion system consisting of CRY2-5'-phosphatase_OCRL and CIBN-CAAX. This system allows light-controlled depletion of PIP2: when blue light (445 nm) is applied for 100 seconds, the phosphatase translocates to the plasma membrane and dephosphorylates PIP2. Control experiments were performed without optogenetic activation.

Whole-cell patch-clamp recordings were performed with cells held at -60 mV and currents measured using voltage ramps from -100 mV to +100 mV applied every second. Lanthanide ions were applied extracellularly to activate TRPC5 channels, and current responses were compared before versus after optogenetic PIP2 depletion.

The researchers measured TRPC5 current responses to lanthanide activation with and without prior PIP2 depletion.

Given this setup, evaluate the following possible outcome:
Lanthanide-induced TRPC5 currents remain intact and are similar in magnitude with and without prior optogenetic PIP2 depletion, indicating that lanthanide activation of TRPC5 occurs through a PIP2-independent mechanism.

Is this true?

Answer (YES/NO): NO